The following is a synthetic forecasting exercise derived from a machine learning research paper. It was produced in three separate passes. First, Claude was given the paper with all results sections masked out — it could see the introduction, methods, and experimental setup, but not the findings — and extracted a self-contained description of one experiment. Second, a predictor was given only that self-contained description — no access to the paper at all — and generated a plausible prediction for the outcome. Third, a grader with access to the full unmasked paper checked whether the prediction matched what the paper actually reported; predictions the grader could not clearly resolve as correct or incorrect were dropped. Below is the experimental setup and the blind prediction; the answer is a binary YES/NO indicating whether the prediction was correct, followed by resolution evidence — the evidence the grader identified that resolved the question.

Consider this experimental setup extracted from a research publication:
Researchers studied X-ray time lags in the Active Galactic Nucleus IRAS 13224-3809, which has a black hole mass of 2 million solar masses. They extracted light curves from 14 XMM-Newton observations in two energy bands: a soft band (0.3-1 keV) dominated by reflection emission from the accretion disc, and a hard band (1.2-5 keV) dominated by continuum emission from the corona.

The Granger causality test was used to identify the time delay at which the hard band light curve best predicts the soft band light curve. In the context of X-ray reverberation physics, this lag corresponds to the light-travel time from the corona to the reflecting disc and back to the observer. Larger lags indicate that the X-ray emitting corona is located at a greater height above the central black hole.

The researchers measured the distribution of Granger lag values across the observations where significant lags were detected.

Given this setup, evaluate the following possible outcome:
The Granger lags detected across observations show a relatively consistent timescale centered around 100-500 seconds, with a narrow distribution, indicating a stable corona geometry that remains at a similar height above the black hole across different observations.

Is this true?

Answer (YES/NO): NO